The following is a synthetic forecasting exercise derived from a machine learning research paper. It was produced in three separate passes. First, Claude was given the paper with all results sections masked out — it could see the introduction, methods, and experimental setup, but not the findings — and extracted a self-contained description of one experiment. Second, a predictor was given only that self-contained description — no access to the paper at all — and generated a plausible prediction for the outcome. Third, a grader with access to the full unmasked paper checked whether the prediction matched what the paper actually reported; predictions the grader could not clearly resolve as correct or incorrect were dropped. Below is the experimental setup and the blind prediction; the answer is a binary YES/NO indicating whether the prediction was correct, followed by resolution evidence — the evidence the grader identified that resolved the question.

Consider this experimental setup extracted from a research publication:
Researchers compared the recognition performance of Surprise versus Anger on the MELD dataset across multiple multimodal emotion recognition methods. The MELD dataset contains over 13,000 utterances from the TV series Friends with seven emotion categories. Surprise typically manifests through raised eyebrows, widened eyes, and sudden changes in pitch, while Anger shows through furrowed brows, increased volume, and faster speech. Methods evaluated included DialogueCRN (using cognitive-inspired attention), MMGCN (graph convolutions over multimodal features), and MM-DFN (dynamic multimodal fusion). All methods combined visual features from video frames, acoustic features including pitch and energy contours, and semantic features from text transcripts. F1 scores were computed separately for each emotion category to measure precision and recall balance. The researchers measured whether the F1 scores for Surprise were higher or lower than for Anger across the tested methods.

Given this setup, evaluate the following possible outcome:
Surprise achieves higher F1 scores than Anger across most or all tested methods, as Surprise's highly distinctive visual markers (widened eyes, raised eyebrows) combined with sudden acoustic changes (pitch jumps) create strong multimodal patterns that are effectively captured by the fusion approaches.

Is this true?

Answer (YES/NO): YES